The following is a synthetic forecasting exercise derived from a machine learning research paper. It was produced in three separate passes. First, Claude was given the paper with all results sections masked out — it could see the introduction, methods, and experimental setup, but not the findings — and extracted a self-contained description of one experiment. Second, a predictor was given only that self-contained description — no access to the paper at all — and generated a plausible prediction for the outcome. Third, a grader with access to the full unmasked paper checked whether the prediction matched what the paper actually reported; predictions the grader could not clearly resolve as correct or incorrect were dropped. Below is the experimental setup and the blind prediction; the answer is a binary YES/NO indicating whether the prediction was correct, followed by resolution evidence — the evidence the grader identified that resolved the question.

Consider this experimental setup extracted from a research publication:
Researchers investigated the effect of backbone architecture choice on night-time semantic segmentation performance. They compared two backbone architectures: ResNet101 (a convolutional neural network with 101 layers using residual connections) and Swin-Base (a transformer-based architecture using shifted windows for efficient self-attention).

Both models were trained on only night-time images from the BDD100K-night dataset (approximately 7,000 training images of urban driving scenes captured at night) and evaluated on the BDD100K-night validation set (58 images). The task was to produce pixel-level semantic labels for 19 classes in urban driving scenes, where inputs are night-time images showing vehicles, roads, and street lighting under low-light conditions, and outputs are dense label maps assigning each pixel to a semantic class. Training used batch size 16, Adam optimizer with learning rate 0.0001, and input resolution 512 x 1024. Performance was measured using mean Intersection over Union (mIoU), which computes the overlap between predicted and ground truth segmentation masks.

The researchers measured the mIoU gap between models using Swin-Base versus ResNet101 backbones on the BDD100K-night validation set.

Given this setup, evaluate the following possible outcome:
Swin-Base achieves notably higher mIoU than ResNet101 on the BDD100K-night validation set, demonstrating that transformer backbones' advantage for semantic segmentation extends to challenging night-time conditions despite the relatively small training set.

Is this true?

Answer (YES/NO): YES